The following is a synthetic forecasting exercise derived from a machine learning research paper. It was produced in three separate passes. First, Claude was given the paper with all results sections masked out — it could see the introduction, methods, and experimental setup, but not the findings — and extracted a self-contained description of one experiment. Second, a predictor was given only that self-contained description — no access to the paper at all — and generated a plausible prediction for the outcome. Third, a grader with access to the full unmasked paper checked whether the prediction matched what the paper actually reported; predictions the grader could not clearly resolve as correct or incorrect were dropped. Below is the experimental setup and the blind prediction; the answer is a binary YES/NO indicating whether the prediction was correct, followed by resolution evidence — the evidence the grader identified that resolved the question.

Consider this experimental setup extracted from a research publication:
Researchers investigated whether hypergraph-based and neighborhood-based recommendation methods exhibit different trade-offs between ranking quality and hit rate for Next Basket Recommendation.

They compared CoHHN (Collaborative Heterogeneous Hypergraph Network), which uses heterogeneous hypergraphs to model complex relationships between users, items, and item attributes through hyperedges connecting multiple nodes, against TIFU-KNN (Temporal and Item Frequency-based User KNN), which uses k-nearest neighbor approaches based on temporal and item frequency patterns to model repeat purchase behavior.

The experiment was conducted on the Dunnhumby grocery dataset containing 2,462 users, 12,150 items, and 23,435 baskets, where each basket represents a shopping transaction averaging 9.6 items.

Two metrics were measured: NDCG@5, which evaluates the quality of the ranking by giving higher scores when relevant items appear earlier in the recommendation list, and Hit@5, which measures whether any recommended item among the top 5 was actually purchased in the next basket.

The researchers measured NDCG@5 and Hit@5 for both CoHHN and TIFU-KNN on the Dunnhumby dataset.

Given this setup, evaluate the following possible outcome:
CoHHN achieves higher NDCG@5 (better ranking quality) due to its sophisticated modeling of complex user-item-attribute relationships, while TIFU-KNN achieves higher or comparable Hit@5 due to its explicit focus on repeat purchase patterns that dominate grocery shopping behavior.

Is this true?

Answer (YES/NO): YES